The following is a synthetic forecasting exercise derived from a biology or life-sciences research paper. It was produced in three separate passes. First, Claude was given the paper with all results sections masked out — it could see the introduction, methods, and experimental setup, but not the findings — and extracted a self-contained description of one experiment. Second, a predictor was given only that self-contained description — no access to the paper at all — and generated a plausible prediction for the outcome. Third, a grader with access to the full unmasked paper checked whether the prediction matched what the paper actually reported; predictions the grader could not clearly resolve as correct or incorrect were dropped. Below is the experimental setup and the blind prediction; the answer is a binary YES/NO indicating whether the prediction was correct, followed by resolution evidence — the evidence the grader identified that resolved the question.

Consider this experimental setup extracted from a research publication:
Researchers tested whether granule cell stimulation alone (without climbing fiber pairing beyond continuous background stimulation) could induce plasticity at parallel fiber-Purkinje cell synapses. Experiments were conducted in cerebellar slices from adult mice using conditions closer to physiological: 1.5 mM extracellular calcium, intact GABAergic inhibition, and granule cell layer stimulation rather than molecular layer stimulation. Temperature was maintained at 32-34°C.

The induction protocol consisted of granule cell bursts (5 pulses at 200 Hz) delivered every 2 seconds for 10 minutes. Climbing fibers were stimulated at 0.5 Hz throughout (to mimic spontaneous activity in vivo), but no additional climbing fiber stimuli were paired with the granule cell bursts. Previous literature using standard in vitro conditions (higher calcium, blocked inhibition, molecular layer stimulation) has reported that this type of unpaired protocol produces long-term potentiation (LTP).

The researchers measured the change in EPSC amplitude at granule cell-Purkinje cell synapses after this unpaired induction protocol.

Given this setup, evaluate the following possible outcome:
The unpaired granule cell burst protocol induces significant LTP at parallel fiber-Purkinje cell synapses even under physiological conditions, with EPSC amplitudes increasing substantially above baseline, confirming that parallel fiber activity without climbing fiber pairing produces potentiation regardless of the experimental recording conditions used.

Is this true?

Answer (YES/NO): NO